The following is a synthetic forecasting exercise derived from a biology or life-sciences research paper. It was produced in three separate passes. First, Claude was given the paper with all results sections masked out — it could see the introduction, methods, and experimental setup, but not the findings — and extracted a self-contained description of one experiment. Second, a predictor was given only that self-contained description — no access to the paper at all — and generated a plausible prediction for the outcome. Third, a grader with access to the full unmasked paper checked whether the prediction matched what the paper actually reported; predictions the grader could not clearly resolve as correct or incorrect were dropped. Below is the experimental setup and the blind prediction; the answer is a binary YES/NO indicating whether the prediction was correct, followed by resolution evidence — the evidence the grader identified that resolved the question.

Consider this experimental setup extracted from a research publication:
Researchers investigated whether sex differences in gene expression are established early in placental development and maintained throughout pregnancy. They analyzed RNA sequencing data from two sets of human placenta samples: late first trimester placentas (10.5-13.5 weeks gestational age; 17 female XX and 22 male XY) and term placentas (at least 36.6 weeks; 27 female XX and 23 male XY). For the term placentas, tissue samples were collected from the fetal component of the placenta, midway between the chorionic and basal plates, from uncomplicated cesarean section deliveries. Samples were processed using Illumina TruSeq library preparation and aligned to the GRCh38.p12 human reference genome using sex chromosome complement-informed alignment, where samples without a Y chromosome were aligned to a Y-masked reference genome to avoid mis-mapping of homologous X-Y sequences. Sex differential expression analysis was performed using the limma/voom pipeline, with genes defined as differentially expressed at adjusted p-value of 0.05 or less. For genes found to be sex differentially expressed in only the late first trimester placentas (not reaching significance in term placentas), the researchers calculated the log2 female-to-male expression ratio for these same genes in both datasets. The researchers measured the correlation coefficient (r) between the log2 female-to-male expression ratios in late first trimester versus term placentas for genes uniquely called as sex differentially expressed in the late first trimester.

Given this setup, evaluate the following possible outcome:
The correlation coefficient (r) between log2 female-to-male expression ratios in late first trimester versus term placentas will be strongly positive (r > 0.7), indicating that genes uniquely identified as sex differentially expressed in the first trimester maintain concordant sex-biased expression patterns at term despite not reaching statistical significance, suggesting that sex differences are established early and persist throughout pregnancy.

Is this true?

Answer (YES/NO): YES